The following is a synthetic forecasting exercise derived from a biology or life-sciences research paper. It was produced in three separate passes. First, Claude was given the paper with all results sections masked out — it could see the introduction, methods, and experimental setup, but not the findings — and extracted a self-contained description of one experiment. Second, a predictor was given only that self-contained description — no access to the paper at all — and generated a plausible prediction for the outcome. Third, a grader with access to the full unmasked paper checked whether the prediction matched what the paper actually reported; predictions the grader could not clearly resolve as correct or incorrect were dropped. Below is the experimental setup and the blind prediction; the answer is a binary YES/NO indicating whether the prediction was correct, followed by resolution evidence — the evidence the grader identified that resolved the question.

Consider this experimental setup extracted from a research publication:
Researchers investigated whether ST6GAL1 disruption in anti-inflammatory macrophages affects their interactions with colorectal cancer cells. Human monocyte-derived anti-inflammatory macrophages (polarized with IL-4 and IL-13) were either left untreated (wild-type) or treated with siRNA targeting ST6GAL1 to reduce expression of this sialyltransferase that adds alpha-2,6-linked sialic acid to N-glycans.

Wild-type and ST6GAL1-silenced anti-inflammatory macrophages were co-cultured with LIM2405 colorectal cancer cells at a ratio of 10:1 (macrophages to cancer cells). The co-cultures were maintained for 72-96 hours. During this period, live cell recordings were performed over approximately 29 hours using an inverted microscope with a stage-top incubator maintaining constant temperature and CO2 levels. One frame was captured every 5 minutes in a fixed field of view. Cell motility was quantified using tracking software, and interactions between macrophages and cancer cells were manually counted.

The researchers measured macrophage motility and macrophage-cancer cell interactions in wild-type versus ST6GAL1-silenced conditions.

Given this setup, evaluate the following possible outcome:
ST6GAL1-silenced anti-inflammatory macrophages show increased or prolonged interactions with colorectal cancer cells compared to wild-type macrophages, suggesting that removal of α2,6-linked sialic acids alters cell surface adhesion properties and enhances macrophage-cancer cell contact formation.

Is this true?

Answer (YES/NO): NO